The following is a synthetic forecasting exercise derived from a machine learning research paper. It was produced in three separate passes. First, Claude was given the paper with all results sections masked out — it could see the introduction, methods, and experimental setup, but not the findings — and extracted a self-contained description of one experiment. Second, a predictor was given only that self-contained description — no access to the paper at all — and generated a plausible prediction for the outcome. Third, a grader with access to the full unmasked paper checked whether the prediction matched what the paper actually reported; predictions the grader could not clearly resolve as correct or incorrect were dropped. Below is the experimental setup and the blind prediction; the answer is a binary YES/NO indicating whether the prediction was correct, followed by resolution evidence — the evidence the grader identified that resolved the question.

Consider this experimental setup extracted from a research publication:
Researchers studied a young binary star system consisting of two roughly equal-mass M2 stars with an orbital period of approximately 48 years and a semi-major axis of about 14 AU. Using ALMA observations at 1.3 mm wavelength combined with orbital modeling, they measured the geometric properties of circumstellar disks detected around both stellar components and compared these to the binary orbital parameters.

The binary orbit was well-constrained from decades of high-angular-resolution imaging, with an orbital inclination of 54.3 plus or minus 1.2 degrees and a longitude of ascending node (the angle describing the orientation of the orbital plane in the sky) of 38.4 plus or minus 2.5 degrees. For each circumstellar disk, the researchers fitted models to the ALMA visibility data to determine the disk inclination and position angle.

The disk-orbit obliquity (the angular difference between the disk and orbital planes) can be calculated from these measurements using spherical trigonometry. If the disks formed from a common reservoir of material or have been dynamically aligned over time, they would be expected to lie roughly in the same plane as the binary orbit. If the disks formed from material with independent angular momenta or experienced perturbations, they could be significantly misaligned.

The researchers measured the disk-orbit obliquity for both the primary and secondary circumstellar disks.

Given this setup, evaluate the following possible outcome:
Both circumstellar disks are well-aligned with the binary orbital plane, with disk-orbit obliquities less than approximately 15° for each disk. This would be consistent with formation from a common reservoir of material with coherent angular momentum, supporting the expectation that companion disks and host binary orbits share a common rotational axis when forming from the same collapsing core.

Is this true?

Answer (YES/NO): YES